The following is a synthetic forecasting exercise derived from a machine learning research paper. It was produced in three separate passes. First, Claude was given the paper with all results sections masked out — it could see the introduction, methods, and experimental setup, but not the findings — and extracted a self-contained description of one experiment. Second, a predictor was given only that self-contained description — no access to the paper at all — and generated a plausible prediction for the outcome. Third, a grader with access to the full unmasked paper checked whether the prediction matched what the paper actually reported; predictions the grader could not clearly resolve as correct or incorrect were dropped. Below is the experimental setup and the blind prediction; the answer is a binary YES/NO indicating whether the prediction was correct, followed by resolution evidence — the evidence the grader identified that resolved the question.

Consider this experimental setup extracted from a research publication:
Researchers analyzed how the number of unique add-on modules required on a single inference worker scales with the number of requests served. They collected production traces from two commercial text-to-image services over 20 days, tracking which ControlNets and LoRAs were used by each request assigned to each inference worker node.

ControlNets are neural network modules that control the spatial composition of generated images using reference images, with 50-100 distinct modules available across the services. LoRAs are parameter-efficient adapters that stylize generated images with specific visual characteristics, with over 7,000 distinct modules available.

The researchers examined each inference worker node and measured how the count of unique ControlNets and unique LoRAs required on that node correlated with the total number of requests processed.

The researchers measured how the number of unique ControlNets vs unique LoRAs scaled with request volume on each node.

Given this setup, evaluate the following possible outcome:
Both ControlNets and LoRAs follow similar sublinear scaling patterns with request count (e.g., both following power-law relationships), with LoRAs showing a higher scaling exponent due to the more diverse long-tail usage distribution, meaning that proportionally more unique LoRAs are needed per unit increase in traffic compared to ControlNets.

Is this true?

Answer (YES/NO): NO